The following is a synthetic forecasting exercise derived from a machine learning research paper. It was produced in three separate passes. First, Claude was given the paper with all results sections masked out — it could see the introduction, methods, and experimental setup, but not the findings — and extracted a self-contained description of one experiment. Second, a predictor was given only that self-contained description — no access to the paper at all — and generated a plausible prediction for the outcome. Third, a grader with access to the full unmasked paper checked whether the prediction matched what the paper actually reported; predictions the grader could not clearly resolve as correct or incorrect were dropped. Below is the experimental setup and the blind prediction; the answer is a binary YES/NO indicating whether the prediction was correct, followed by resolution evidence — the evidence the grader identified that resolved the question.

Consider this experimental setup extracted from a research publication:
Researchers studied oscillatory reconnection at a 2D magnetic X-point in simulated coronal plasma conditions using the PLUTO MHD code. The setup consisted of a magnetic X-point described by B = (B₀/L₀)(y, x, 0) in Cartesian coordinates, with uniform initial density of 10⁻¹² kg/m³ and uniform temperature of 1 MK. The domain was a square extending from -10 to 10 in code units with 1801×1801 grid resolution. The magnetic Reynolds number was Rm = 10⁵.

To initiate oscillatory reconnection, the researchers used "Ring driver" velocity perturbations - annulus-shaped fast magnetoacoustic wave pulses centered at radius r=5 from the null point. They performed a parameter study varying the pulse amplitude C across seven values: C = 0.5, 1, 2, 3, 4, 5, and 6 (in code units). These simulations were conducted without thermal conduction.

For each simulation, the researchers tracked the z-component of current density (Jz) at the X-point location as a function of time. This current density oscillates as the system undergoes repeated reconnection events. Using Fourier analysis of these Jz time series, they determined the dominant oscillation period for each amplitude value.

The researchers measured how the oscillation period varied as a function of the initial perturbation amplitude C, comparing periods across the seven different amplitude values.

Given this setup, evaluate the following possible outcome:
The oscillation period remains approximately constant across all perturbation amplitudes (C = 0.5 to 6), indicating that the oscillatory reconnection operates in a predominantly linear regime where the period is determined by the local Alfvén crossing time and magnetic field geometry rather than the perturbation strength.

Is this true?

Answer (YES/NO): YES